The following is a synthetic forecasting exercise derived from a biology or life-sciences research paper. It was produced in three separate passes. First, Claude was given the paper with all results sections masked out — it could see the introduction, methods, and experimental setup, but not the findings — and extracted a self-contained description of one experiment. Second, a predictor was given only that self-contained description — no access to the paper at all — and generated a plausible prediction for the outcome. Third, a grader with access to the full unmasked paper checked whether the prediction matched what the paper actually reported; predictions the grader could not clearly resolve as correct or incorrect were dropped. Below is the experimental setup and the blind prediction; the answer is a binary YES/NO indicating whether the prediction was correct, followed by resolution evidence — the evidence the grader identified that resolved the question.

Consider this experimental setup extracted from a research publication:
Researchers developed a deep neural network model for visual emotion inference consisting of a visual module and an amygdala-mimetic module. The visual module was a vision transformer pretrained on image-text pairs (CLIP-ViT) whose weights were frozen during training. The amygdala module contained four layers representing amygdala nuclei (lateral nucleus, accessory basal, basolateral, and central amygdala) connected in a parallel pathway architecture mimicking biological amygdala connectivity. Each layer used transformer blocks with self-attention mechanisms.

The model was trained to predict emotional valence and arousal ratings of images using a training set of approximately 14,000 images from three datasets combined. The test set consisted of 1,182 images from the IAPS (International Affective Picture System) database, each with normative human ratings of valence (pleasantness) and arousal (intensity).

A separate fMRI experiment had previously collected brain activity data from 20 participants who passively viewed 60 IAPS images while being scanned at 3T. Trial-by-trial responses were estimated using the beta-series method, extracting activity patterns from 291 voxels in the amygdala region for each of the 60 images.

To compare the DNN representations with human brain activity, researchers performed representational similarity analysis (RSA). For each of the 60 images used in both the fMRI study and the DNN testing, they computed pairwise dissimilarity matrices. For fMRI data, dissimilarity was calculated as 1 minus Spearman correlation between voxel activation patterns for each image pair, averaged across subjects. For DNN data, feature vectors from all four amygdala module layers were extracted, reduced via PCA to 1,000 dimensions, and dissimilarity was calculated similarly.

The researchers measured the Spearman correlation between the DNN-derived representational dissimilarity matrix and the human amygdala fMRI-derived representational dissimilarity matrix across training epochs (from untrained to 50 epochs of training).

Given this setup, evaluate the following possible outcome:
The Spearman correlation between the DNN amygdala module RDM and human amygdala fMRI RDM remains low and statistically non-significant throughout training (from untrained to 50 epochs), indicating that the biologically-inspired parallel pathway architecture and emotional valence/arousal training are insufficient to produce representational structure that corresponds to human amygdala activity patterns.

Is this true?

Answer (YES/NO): NO